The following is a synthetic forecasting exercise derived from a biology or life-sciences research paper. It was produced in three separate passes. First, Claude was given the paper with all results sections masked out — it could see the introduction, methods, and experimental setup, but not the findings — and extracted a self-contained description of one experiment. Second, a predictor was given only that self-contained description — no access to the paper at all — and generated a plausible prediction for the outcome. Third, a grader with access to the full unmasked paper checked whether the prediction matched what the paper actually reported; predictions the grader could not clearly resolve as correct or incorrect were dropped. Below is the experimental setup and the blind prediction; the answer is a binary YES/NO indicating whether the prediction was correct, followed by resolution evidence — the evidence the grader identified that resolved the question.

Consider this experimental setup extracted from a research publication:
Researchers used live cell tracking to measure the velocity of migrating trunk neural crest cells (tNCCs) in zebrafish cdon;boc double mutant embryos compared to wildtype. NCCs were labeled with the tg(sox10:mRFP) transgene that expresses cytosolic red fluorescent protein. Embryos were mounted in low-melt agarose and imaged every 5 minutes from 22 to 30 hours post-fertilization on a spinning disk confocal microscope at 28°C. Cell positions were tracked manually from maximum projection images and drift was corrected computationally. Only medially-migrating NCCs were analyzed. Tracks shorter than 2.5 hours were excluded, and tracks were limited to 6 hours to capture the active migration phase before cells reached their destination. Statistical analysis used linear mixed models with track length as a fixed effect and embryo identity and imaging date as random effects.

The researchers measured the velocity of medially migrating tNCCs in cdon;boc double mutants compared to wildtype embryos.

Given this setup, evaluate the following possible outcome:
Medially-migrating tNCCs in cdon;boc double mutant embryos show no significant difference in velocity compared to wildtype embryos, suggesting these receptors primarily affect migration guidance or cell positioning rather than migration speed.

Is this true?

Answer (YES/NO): YES